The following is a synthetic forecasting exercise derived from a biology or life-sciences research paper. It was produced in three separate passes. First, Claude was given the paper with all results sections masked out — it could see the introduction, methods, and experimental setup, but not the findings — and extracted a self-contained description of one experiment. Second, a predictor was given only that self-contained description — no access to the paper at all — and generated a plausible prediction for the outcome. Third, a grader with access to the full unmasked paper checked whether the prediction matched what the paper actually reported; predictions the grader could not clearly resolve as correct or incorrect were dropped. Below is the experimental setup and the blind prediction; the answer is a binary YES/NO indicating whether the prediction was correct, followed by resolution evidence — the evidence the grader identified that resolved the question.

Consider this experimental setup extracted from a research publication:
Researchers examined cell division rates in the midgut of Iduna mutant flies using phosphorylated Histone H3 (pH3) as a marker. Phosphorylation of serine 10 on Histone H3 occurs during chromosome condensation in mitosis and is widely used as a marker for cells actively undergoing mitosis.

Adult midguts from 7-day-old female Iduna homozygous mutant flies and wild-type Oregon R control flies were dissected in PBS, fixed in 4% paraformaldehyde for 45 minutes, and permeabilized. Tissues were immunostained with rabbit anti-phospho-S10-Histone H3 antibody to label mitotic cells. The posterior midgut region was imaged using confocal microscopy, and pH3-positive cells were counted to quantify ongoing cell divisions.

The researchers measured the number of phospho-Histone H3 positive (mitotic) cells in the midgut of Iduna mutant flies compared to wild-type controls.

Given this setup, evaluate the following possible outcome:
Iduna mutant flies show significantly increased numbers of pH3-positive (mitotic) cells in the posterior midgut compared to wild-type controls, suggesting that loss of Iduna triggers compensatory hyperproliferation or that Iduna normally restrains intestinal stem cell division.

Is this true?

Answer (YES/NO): YES